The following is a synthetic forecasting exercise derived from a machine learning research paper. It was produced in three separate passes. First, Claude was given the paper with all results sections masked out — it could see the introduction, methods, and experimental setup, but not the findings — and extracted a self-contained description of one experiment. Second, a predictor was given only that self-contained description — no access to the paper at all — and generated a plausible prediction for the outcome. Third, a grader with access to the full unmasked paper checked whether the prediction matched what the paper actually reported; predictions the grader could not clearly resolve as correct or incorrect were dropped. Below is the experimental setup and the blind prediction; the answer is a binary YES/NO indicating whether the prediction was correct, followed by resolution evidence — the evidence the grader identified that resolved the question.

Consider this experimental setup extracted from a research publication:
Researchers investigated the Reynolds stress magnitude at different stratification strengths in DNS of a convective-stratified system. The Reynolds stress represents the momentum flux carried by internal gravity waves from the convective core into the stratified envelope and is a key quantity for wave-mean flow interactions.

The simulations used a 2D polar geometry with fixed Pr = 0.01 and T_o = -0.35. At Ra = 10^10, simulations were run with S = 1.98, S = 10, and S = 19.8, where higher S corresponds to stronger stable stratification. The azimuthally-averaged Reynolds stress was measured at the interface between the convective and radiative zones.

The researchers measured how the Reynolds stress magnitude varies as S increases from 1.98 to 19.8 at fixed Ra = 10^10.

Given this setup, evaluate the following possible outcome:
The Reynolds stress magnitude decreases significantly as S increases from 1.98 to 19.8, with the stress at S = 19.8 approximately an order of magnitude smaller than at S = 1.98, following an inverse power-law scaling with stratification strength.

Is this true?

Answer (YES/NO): NO